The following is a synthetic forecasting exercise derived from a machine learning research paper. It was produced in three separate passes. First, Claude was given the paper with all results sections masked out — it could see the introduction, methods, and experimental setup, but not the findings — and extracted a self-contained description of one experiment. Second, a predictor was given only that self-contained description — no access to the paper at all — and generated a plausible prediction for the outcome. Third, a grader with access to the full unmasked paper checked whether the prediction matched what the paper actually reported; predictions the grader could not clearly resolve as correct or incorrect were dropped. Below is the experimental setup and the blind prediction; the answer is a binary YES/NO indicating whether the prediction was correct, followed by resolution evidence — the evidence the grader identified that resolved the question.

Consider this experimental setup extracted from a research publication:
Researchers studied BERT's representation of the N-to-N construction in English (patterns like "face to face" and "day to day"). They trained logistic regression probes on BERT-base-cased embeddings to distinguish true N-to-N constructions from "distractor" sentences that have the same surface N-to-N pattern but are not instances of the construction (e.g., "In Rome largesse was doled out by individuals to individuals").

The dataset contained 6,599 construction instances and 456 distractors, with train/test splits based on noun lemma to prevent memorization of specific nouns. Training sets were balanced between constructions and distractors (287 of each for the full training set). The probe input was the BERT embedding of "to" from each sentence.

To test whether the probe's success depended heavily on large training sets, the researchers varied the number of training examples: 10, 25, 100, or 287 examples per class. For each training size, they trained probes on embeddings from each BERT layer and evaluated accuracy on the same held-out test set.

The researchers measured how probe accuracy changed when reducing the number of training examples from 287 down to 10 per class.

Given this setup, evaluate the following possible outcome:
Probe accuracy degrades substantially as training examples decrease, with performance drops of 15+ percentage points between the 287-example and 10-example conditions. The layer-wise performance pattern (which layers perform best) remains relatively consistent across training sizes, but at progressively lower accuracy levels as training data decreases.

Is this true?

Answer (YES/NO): NO